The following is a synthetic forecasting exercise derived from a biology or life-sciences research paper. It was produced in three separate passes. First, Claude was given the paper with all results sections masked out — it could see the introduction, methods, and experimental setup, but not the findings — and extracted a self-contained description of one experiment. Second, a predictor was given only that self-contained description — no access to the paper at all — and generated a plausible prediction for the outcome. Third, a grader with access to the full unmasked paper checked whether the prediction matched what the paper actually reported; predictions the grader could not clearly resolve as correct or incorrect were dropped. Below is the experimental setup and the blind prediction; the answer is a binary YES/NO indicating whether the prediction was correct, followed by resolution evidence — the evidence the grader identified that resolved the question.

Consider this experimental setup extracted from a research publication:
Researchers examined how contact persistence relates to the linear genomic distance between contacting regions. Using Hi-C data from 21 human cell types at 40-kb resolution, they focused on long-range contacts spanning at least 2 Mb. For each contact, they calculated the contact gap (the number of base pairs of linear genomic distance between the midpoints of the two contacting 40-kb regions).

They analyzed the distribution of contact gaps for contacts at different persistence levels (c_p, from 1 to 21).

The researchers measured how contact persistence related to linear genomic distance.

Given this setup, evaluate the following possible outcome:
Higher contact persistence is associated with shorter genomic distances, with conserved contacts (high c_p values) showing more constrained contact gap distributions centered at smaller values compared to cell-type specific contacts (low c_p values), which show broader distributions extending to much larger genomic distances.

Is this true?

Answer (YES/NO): YES